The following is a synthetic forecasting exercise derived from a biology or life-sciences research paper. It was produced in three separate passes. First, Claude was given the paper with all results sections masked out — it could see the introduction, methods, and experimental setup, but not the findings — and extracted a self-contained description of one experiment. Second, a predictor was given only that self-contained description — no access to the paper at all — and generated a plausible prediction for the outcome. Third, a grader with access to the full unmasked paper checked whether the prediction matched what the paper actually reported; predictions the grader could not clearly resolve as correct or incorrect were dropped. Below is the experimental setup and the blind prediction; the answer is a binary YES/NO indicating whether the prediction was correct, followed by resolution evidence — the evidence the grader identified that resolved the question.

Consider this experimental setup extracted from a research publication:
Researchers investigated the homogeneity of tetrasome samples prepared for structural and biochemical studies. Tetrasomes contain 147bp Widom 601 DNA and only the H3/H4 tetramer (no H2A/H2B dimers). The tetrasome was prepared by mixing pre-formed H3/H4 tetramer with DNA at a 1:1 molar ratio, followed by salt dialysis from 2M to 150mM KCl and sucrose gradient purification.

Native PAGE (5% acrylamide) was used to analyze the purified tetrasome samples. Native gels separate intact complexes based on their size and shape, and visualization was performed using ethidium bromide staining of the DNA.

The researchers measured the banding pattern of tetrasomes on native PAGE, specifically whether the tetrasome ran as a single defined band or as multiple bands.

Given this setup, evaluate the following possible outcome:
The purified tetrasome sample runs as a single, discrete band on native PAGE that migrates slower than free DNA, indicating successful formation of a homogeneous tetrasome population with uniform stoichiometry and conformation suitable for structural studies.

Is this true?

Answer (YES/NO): NO